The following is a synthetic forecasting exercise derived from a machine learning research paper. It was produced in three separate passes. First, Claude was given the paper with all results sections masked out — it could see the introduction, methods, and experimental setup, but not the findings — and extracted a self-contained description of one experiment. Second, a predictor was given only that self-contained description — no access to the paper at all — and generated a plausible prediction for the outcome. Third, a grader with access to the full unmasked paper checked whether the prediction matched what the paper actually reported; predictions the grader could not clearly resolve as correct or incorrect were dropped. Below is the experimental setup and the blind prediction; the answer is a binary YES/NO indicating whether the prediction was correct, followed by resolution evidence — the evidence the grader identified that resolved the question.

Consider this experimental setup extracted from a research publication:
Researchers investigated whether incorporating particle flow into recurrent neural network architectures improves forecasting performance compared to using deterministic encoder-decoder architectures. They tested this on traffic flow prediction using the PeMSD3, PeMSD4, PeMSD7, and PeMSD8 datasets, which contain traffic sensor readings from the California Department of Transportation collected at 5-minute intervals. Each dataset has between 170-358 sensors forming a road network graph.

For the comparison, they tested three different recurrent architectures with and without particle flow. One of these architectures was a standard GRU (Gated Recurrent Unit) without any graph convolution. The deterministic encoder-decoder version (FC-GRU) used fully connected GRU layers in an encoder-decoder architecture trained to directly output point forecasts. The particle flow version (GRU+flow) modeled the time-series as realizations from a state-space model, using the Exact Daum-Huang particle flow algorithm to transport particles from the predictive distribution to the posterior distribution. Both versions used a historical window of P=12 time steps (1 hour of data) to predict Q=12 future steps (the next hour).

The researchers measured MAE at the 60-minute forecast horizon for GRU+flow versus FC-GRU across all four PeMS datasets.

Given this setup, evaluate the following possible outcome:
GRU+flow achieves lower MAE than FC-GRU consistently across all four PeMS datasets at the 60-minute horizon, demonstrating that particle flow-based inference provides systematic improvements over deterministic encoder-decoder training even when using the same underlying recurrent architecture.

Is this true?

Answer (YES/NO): YES